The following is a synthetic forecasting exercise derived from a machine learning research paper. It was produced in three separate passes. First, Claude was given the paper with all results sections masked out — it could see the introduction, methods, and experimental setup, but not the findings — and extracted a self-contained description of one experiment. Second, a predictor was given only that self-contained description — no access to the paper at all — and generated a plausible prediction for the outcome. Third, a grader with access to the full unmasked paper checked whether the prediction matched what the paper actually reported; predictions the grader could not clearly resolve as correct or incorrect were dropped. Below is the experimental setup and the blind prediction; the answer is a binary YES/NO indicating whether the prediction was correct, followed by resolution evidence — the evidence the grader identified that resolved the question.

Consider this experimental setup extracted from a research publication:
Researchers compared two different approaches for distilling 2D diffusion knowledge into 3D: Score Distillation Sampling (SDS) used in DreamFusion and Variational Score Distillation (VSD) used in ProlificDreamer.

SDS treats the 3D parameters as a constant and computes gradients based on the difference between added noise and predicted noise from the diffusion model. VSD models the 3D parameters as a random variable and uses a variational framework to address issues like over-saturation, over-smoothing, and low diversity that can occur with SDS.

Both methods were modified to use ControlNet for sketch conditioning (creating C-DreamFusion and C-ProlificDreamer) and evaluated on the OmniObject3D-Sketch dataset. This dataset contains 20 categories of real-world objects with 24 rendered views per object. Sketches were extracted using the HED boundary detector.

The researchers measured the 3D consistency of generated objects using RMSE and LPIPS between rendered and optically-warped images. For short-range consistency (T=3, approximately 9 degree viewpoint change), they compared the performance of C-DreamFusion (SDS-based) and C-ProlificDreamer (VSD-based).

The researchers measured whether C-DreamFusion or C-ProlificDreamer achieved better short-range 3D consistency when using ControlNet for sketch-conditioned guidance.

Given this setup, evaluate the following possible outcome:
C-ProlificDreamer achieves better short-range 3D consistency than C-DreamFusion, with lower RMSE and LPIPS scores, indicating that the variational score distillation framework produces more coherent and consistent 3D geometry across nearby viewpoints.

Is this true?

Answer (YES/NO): NO